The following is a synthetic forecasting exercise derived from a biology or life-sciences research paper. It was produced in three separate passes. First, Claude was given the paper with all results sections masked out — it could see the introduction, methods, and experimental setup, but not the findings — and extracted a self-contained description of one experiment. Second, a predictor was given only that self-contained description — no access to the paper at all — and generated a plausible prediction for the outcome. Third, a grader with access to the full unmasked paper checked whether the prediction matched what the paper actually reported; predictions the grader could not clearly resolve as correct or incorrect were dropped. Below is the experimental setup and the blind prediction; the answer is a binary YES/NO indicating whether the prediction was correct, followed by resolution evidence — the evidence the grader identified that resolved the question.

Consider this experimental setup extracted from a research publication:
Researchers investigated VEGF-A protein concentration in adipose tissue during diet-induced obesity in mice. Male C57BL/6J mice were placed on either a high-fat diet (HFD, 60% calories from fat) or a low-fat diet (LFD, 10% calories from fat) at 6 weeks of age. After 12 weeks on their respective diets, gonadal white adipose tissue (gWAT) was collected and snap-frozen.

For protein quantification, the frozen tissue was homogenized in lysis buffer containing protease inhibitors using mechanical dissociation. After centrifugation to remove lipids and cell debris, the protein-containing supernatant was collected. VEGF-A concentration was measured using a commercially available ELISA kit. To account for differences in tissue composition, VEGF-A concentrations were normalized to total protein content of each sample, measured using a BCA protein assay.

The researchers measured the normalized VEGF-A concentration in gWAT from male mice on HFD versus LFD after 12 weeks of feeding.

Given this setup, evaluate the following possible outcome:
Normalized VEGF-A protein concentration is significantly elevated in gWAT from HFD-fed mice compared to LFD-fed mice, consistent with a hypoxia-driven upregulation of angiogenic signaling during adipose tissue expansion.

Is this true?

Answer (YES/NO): NO